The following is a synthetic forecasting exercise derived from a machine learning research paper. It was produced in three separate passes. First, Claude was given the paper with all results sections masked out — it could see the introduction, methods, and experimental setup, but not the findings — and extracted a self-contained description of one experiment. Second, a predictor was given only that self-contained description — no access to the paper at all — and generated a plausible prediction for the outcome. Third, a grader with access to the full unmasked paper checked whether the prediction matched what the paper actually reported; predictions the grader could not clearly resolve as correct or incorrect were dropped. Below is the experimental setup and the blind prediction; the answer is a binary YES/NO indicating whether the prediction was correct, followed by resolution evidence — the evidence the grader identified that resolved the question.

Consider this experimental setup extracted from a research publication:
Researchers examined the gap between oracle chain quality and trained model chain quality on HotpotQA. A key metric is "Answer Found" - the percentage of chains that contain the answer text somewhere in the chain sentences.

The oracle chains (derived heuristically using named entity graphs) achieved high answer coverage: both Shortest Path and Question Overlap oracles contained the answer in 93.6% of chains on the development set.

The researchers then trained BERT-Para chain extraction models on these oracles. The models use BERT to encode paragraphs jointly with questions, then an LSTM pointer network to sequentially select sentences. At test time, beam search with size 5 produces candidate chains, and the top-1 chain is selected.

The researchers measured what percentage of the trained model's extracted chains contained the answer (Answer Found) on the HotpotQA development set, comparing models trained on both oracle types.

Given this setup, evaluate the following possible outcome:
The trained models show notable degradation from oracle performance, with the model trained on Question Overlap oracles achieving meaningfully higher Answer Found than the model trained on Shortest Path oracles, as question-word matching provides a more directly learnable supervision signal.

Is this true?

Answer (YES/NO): NO